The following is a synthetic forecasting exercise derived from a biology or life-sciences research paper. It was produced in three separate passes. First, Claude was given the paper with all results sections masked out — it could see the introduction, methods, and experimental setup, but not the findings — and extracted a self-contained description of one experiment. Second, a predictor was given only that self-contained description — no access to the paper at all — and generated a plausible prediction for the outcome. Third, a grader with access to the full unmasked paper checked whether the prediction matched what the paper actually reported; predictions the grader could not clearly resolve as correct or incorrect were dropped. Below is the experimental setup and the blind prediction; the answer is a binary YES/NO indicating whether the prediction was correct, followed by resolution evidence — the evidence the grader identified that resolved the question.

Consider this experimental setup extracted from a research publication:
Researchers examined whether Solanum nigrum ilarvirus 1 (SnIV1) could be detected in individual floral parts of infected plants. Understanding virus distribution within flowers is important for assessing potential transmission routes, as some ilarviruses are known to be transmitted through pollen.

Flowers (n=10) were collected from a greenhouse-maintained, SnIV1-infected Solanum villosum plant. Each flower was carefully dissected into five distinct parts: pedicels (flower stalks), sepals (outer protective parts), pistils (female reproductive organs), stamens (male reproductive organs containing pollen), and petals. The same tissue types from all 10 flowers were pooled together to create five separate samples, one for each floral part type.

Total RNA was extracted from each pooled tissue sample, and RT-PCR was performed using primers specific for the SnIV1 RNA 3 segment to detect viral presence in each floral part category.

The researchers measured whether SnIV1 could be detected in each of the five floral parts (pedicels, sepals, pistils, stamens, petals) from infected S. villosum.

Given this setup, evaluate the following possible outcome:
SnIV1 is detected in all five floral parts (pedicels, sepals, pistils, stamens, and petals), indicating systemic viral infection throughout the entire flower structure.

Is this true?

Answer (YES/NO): YES